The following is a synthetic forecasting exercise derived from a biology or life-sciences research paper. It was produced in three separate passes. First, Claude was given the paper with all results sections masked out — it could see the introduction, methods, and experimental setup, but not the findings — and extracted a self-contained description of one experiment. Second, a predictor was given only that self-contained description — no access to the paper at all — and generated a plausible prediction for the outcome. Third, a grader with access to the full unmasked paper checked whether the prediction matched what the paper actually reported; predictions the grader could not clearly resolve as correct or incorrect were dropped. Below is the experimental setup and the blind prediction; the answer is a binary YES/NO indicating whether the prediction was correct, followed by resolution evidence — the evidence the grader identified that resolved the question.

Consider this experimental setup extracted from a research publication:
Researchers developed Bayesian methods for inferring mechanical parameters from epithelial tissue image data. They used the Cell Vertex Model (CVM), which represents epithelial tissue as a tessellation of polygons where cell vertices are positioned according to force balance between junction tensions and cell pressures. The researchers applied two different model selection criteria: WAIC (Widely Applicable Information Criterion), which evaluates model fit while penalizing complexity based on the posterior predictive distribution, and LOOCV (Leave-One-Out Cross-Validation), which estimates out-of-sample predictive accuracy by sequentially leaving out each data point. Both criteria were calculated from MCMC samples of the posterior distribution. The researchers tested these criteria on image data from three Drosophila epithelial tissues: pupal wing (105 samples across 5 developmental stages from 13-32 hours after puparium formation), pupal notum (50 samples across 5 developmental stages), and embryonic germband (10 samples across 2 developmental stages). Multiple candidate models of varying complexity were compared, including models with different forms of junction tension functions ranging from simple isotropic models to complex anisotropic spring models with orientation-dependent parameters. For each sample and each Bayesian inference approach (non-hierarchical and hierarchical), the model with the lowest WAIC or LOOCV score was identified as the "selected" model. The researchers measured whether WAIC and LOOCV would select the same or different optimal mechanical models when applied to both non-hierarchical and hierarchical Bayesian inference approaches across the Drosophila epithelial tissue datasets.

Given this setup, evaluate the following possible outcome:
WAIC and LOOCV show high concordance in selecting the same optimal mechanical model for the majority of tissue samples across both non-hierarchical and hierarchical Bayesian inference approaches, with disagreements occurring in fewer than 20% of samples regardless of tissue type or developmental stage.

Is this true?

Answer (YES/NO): YES